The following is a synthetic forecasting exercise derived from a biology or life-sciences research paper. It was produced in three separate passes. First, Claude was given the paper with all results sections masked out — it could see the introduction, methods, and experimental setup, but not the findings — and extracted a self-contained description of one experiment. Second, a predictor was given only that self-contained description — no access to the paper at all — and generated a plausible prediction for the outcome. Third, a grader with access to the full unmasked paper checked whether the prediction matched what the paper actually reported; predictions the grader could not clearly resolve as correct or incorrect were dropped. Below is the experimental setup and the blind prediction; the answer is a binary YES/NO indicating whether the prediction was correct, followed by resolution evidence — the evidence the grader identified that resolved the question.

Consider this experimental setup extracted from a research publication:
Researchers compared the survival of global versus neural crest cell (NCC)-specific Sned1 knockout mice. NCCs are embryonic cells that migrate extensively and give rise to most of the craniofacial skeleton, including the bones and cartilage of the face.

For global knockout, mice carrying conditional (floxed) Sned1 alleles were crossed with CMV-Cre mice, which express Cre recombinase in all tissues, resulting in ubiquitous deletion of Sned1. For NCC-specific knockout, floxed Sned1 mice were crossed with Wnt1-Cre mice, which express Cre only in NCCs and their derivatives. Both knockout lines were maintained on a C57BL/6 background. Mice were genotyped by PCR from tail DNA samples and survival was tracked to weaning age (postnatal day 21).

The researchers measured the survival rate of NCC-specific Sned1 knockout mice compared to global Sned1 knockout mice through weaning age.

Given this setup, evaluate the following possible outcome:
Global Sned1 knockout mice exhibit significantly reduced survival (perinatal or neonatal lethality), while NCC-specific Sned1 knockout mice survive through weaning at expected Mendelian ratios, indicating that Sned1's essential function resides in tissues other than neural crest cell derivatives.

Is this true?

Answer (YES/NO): YES